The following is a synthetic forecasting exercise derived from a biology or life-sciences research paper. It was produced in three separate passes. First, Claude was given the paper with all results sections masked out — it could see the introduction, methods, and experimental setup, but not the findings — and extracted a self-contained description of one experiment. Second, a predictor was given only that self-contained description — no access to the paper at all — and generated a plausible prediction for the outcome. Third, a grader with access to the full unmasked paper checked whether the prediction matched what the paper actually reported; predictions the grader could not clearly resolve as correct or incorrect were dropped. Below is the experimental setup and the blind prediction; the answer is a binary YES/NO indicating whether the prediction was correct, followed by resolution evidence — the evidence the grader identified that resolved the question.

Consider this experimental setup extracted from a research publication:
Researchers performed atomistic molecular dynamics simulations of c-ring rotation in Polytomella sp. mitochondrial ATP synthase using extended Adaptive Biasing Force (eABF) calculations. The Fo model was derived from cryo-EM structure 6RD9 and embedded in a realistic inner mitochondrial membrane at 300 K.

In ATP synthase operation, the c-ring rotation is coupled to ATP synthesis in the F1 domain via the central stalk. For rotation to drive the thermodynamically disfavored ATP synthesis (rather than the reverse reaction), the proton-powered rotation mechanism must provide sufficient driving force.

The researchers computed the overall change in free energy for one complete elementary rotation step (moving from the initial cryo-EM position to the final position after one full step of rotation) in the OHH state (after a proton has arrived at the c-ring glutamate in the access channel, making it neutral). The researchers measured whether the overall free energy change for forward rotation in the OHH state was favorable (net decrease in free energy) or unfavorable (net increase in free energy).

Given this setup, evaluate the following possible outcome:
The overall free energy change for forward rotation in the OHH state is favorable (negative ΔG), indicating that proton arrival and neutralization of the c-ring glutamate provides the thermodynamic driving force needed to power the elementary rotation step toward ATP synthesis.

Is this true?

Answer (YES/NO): YES